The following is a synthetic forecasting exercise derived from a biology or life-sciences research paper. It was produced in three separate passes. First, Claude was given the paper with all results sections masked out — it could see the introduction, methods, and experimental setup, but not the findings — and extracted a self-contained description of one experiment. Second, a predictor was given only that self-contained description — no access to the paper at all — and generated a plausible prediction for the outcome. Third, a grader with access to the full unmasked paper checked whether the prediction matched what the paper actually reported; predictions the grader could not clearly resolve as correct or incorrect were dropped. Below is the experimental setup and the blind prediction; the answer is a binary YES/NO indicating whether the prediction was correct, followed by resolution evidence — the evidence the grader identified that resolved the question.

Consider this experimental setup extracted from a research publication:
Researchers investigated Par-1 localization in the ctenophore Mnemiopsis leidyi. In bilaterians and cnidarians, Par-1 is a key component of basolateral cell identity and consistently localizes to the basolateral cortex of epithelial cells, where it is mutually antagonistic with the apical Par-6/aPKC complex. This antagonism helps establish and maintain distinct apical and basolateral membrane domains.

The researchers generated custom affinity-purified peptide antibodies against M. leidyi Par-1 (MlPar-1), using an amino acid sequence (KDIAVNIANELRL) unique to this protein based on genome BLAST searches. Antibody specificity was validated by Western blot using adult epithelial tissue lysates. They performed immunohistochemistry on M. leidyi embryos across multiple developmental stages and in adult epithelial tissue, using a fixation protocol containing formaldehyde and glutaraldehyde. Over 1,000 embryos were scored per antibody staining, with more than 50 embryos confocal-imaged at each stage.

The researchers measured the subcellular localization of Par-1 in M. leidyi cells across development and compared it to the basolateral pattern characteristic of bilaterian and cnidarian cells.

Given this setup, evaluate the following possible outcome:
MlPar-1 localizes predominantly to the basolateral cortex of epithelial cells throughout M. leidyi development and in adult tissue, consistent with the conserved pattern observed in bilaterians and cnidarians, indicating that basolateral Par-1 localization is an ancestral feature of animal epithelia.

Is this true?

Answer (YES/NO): NO